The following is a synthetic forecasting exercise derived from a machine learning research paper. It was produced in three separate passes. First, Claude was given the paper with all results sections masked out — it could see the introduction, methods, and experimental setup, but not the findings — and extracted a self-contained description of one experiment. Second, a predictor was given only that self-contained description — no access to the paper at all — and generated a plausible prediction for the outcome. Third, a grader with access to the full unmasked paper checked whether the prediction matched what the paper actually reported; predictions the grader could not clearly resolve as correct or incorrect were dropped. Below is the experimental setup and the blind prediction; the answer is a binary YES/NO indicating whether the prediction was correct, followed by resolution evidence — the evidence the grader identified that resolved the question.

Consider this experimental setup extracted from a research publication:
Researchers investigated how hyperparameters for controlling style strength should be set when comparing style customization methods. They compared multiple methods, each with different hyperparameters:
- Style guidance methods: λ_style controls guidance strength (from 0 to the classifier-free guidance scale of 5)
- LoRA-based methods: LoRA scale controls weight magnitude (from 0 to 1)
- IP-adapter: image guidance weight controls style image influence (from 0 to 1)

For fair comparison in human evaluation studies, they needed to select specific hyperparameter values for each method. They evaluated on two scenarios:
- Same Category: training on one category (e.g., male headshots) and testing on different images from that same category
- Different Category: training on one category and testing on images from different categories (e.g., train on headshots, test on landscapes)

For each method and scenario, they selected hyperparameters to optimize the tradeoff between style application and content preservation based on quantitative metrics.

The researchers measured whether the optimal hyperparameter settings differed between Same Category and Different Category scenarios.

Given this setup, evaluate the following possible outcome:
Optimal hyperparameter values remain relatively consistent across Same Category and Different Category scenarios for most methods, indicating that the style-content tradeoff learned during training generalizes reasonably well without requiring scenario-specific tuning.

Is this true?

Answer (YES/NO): NO